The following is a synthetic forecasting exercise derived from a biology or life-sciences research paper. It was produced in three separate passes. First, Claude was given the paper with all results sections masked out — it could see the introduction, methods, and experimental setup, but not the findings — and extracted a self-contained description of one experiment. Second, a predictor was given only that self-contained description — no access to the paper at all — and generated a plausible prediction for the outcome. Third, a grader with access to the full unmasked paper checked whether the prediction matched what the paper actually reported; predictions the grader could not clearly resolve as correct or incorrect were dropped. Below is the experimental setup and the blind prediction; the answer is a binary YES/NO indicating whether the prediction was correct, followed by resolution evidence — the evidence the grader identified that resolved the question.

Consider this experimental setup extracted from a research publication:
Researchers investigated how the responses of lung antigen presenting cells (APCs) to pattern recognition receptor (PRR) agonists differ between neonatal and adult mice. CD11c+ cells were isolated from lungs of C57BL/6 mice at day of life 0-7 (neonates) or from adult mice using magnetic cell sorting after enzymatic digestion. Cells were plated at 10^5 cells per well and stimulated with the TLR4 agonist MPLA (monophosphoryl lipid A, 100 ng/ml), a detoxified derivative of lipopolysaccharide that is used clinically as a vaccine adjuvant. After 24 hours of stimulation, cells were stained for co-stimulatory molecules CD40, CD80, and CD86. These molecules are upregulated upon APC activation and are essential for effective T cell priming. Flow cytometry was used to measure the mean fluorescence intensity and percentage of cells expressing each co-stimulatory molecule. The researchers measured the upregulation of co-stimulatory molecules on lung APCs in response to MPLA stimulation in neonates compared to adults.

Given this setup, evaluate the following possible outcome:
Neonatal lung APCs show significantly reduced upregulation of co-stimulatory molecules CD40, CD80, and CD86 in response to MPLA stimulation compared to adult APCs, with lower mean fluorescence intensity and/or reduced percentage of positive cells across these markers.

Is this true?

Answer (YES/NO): NO